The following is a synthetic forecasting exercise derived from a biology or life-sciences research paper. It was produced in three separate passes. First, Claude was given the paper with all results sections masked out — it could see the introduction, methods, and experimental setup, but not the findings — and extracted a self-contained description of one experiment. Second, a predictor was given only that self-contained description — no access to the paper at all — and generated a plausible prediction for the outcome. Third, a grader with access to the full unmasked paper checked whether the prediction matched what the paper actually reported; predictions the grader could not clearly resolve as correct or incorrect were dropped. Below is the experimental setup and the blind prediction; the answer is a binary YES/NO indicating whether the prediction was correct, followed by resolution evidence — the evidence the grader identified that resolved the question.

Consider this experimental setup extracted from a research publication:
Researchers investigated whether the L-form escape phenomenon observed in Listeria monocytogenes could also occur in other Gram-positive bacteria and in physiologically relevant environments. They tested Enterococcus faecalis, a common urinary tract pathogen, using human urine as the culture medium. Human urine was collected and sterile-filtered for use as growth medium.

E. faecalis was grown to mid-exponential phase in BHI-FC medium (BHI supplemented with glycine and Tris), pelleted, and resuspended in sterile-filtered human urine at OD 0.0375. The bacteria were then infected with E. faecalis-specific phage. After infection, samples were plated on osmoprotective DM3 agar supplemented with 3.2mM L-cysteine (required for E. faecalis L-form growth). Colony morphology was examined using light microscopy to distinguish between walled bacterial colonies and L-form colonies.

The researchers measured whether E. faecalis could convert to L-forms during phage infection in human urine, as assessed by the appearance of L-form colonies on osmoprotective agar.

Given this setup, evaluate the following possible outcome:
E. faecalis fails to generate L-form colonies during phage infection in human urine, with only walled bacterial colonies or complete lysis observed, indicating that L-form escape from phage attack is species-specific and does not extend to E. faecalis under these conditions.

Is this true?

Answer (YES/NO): NO